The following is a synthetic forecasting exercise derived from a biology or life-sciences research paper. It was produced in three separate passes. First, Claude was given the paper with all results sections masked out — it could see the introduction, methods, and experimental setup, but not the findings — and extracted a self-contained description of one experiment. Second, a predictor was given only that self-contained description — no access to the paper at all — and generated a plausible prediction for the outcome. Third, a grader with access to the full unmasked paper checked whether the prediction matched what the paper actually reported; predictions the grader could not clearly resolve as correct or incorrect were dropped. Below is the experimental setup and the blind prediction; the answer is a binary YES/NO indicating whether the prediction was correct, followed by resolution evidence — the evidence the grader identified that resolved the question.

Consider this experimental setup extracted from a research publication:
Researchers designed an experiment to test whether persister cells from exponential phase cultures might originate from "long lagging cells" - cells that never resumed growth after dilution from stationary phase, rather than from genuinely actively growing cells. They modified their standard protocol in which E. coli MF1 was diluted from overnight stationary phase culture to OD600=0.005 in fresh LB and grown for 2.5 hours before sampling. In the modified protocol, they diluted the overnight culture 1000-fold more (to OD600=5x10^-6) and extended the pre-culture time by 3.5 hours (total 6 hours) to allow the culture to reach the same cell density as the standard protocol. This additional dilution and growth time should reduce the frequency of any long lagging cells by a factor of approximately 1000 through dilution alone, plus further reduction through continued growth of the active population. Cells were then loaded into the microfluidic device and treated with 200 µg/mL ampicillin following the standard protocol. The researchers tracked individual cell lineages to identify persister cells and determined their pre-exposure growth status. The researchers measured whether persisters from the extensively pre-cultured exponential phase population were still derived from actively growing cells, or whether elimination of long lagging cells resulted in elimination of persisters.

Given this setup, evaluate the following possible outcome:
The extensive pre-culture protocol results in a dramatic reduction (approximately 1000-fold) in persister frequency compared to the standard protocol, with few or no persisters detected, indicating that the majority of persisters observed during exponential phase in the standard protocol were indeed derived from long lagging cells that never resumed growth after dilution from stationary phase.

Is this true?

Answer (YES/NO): NO